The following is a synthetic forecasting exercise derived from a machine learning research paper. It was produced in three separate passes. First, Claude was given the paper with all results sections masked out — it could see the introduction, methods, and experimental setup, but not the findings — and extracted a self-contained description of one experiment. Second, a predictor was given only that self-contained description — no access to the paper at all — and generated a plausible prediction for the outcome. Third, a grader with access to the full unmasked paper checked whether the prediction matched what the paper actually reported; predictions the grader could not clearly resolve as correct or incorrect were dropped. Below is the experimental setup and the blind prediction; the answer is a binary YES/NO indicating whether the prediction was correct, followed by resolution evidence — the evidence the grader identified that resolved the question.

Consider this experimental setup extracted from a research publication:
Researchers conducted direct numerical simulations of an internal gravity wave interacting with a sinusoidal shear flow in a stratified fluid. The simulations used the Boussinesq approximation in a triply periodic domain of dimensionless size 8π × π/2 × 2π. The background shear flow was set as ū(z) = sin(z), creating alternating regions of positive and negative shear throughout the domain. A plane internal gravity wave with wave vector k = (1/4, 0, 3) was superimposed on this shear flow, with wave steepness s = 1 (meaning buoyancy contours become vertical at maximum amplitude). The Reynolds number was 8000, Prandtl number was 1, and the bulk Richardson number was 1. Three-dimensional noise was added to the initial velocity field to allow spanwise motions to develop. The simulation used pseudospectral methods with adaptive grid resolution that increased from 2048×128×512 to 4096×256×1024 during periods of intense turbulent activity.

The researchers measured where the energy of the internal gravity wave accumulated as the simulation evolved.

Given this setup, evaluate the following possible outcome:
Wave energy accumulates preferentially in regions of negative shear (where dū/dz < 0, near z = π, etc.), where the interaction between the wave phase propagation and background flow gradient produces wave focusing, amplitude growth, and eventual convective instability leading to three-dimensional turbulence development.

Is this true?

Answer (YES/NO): YES